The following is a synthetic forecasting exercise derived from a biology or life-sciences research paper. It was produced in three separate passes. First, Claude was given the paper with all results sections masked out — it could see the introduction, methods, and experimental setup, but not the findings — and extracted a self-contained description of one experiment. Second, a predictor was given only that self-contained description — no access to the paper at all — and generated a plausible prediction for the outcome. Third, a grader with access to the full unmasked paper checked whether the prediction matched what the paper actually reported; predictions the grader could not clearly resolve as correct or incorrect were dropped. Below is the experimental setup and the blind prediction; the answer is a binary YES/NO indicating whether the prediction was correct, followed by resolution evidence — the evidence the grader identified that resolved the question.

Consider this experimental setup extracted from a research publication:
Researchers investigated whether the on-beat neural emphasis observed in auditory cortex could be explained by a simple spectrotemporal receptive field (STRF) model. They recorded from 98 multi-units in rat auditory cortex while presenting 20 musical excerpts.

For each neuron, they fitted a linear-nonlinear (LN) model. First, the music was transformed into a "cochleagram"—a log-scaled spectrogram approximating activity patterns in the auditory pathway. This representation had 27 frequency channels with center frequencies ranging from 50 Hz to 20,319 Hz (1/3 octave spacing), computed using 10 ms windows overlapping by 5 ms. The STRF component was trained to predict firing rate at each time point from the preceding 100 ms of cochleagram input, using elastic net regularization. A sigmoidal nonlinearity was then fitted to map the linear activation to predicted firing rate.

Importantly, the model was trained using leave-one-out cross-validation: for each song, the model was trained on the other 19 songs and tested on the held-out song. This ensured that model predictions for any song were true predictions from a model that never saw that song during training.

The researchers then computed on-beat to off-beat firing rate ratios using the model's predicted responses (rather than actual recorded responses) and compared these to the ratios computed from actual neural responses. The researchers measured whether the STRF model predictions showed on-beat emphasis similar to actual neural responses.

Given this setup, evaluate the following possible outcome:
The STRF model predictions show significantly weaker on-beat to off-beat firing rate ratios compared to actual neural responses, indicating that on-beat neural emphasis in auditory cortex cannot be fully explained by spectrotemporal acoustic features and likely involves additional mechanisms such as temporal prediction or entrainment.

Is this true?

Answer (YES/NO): NO